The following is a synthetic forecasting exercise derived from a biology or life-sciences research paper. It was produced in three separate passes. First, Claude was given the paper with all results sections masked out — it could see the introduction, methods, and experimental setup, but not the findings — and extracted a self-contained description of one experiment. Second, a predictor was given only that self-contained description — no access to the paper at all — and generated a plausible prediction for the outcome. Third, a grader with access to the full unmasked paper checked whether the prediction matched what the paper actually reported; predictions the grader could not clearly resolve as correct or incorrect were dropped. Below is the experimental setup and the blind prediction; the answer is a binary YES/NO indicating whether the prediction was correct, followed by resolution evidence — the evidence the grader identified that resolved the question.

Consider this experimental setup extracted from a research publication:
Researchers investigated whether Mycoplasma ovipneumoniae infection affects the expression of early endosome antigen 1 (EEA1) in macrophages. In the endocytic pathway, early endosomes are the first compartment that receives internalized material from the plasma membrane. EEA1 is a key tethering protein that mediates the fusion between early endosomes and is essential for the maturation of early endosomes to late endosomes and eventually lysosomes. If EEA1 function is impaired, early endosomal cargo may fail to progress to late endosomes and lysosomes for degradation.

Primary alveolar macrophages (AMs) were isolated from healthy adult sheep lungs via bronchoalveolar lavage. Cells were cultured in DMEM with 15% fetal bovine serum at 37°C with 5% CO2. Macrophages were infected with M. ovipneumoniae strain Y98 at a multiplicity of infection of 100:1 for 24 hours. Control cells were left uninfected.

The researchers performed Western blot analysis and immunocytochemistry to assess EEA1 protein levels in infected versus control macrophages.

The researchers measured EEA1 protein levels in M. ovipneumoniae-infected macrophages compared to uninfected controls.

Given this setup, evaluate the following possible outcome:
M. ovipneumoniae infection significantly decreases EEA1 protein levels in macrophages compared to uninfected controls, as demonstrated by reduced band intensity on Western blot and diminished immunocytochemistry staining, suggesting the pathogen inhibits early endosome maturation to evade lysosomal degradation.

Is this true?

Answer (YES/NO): NO